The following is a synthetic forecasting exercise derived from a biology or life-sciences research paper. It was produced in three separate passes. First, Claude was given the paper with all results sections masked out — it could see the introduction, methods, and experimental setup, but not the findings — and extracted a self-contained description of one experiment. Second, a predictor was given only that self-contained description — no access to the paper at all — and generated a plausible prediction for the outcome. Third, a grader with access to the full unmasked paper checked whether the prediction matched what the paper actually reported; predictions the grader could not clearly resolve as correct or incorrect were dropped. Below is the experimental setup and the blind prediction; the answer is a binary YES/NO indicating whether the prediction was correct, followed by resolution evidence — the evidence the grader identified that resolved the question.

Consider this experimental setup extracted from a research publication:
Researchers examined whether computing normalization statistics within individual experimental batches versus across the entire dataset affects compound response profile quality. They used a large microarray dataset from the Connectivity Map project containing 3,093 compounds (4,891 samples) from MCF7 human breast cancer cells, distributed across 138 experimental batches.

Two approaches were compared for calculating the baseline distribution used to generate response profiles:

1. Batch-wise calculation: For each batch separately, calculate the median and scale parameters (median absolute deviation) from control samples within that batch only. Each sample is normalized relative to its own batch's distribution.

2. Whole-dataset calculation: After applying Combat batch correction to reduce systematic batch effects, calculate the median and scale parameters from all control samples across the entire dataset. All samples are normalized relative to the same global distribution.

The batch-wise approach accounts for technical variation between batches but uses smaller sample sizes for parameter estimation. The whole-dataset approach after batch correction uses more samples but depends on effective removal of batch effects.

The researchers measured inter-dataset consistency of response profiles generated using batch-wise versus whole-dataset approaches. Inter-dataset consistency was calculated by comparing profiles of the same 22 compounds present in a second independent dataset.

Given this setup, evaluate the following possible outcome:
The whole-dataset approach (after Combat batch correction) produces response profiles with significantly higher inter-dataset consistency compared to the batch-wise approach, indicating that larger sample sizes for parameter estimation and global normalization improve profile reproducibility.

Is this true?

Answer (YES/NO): NO